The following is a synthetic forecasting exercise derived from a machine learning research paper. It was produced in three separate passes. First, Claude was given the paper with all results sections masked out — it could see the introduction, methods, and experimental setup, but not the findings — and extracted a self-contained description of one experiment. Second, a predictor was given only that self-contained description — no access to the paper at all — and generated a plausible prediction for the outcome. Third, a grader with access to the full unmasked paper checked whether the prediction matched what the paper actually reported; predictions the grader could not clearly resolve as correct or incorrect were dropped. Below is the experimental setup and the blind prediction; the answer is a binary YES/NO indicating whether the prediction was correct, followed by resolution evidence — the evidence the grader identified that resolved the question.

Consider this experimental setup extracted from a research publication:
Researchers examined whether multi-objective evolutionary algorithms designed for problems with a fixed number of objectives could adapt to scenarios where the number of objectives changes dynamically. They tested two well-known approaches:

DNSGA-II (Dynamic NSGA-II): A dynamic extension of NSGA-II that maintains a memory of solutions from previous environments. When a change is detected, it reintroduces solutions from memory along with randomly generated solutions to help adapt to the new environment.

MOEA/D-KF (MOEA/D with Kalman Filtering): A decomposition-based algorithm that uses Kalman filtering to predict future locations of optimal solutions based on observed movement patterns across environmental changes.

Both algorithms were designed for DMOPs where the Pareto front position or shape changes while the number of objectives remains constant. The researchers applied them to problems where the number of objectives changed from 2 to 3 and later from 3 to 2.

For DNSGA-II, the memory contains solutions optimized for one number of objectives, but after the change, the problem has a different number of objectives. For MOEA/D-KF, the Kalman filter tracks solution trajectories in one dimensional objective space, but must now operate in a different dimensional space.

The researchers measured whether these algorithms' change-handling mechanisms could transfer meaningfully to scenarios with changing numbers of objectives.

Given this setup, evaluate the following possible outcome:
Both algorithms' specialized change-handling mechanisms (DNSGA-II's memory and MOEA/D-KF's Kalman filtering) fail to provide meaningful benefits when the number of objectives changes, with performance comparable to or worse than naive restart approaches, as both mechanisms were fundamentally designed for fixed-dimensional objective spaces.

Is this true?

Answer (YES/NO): NO